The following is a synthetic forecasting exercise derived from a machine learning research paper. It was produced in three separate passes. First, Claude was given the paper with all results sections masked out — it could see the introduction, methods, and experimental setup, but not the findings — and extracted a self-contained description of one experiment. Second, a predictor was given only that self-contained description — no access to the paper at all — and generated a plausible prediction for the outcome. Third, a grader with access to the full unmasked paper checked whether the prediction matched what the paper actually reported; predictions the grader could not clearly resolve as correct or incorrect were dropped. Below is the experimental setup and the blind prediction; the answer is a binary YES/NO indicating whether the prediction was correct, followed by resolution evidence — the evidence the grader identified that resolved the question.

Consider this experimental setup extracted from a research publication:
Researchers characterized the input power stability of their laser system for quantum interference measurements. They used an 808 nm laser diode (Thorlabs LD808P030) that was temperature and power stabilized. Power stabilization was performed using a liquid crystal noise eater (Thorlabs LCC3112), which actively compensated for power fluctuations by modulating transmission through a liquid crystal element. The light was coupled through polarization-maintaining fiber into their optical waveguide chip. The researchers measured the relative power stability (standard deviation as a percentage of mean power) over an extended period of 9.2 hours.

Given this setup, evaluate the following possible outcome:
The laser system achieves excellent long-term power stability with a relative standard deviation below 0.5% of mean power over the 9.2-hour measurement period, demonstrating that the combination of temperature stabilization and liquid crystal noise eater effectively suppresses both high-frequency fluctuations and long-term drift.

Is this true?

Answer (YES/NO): YES